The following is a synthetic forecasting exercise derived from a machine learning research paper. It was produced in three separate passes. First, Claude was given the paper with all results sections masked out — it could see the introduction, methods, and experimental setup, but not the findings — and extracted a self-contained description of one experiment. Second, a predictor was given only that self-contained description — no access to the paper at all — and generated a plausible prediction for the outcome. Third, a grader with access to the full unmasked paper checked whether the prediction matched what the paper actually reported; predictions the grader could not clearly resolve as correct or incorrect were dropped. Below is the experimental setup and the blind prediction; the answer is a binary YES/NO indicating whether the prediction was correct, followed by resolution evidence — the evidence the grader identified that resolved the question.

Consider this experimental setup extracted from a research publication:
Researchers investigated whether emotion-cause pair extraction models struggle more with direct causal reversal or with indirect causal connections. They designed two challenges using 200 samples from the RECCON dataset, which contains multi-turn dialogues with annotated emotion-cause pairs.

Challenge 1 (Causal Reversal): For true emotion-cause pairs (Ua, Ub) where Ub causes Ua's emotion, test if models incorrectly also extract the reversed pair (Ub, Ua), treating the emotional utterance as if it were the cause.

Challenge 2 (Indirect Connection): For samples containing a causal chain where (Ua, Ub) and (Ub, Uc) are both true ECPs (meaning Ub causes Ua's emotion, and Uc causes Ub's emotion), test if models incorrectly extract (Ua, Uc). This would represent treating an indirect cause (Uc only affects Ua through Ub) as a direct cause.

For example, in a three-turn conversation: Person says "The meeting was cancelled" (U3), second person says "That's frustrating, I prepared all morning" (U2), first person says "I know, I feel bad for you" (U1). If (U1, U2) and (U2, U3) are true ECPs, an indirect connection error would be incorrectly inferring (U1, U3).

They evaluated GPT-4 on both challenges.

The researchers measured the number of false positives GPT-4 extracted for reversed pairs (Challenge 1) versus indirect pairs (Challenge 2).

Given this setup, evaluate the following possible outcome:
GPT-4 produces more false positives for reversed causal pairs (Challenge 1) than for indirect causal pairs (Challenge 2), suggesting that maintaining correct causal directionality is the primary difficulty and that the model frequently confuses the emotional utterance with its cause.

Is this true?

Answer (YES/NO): YES